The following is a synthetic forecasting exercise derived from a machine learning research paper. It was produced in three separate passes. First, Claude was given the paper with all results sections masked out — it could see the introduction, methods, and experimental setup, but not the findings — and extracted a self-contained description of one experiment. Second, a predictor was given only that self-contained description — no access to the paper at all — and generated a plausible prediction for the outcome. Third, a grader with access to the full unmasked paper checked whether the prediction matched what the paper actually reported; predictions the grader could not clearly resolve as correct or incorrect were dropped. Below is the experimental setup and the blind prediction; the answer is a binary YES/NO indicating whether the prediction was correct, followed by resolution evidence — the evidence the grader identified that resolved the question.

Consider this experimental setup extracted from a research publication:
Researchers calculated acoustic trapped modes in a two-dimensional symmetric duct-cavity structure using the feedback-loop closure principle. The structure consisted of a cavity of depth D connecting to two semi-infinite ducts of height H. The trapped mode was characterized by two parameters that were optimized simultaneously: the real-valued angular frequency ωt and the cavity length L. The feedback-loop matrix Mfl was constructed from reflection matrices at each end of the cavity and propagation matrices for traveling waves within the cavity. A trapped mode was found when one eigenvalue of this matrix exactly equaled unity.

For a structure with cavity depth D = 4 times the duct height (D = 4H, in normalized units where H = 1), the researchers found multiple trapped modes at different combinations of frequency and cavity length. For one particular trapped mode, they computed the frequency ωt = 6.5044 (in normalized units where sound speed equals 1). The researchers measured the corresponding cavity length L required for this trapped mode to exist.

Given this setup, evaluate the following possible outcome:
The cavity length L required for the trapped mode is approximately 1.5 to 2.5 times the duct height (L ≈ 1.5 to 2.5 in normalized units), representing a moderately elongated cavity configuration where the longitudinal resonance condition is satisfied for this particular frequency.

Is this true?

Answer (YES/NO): NO